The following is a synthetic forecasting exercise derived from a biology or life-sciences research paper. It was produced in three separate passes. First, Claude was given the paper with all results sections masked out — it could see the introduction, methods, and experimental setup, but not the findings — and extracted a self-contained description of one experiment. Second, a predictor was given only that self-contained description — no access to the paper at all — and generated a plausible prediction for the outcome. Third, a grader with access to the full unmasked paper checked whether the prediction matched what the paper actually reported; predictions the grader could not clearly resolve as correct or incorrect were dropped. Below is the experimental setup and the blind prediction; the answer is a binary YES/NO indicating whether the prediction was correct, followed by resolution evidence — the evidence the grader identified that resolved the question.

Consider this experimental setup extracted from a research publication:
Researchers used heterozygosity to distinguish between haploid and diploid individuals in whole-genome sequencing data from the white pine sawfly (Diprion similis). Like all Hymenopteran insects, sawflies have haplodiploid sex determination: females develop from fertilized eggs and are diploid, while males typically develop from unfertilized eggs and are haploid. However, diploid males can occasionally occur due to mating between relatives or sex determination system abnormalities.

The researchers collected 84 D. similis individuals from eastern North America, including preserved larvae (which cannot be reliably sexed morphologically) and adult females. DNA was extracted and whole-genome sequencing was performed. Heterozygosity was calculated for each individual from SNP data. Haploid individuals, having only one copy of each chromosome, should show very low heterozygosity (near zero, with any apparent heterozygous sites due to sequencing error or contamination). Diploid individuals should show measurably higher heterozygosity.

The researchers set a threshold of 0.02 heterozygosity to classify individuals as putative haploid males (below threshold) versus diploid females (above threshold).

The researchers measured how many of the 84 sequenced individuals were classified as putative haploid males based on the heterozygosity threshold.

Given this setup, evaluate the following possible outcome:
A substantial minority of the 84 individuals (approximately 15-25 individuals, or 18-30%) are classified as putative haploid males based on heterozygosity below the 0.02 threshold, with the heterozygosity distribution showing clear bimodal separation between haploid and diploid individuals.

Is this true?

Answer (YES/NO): YES